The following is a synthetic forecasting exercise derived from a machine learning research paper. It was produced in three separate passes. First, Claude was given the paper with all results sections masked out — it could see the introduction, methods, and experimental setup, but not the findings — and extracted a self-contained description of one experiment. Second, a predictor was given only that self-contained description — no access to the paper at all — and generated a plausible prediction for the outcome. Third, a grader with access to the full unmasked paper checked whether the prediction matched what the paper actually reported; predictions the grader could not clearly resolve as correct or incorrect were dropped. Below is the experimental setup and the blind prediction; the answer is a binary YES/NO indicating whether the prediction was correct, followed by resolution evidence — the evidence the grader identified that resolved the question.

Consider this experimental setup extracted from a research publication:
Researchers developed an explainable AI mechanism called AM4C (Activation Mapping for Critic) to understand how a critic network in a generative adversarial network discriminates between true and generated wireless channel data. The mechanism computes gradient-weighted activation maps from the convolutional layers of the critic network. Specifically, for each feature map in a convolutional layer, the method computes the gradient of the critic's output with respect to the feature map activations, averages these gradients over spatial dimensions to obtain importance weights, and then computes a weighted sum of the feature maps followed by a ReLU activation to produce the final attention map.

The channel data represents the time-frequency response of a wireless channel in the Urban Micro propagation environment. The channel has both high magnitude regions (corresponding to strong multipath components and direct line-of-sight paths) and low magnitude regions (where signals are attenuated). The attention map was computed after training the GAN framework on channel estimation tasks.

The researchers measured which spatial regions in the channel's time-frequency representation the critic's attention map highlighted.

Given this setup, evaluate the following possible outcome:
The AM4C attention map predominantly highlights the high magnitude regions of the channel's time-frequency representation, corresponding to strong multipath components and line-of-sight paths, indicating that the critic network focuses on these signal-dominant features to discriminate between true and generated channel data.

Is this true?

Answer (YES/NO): YES